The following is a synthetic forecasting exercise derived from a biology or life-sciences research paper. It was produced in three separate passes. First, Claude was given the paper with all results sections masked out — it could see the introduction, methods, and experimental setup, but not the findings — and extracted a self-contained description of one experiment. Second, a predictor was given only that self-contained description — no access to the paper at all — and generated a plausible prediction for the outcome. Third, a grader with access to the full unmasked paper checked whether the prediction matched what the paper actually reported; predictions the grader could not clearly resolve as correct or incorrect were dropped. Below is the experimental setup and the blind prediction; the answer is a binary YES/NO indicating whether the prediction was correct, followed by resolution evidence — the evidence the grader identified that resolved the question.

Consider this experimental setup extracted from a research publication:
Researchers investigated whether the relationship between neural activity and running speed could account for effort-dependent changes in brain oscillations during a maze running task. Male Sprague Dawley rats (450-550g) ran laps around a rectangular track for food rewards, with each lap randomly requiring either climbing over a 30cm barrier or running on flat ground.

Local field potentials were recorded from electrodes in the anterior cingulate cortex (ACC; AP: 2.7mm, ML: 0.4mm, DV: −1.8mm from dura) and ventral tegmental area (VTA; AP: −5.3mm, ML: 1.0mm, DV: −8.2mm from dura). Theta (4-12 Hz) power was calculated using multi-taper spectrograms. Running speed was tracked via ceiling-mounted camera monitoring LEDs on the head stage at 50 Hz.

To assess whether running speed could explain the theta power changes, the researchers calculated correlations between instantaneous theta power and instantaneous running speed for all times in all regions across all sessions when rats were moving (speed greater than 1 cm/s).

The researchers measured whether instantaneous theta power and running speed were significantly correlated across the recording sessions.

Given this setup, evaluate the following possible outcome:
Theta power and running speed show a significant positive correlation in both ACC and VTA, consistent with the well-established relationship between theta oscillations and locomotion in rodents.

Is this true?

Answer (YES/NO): NO